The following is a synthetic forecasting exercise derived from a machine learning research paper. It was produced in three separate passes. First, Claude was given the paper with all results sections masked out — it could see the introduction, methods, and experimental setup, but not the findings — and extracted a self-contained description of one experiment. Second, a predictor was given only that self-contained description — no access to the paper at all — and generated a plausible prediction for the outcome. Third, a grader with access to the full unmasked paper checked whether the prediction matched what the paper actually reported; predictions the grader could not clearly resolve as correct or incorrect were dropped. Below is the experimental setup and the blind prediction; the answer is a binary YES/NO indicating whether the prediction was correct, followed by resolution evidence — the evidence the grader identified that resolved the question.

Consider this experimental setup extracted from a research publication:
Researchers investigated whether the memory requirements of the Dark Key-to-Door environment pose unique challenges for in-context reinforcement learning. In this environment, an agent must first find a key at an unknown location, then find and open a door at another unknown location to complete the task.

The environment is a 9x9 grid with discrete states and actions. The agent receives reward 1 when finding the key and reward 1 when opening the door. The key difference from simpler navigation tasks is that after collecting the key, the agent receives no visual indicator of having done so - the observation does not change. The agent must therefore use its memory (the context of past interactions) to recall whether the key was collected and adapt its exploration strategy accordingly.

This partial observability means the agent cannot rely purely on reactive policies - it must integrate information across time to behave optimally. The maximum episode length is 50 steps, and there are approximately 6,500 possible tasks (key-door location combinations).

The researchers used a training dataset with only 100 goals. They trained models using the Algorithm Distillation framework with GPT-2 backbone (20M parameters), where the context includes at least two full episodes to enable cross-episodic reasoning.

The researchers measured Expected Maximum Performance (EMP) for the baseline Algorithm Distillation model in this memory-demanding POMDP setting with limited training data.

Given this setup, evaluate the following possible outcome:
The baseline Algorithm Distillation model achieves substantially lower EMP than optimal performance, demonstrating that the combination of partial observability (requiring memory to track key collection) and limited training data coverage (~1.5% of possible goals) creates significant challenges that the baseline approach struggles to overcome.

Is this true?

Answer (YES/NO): YES